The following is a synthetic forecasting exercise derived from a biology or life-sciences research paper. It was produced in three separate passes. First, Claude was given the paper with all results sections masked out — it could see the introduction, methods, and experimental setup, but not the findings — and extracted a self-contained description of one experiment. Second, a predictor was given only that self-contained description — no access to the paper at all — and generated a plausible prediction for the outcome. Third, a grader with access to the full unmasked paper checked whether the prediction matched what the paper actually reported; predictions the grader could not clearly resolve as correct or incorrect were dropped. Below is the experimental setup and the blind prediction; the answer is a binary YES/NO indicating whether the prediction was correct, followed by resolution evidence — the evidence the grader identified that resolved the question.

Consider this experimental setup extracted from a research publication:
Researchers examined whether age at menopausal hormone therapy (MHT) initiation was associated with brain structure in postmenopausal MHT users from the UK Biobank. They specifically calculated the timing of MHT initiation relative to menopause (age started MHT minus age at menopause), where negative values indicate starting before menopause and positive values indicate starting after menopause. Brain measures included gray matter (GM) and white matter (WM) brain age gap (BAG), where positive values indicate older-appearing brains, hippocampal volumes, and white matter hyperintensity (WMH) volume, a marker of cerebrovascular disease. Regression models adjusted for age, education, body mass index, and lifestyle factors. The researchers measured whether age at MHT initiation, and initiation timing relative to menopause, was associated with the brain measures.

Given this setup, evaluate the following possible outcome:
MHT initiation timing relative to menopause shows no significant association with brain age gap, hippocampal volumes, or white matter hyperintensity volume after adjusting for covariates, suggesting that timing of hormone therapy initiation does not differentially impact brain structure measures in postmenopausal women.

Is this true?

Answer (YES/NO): YES